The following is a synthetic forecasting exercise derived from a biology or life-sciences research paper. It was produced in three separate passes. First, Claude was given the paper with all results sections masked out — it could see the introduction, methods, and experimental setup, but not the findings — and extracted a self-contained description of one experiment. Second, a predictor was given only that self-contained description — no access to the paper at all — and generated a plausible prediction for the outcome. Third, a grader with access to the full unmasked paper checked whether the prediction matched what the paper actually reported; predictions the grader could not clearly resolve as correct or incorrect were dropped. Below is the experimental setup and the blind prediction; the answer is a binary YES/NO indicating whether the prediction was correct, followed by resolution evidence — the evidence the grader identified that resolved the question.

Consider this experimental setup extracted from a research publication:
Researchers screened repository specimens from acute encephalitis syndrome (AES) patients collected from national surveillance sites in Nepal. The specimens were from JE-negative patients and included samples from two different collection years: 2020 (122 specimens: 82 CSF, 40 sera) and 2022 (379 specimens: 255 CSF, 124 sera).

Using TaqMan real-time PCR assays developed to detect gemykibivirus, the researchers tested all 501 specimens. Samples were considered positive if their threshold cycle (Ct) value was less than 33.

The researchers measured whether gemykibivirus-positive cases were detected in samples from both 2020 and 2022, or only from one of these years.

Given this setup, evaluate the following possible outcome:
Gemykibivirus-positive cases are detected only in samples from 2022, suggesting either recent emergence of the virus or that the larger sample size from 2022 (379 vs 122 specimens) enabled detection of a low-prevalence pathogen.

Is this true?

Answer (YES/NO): NO